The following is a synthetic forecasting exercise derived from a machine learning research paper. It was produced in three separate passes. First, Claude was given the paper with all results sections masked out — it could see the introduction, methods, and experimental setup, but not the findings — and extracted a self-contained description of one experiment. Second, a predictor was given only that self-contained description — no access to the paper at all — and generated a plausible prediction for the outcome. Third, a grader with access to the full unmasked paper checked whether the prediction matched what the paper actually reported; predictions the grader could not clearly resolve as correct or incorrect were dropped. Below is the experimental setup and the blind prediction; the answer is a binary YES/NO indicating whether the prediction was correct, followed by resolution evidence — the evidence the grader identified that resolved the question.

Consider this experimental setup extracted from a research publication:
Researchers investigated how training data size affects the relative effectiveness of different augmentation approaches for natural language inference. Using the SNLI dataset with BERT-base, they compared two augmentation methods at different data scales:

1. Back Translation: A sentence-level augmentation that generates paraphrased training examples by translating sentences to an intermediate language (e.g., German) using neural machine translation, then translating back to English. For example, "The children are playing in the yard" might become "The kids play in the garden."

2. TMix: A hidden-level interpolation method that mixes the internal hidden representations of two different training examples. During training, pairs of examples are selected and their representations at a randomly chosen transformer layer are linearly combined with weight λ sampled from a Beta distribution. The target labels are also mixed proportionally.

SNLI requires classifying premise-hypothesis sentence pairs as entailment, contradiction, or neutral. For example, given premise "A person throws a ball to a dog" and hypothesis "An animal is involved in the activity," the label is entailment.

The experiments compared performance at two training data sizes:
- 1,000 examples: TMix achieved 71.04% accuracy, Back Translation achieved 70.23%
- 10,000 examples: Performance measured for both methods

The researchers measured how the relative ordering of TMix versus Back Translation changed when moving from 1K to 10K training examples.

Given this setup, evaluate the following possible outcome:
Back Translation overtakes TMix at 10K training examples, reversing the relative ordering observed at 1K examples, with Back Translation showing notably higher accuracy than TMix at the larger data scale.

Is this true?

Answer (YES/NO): NO